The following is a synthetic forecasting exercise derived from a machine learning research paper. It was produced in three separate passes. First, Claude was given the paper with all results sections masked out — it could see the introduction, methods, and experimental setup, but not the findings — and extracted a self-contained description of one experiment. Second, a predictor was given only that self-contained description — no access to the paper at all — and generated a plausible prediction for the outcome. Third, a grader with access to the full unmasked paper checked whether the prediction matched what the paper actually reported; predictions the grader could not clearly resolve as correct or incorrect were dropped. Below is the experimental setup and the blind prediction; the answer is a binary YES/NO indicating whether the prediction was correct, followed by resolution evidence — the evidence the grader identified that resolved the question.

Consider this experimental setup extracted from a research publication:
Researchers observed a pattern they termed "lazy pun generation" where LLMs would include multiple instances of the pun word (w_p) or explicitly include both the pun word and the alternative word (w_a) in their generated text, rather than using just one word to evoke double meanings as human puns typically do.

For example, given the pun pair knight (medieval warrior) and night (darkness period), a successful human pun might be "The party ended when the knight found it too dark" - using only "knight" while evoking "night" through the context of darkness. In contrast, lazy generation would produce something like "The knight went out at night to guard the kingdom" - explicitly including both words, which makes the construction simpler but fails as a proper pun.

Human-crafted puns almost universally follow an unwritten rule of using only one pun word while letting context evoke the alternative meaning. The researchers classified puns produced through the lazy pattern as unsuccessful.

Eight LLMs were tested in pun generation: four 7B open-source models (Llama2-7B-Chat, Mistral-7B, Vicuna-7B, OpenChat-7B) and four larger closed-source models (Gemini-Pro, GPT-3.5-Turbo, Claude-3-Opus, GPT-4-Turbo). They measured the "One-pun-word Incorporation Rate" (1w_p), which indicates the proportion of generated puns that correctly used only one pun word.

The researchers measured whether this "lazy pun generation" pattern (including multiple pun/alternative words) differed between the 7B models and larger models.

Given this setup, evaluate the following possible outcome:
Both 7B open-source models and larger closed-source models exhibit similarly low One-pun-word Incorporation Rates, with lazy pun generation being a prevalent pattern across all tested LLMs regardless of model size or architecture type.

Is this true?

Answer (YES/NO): NO